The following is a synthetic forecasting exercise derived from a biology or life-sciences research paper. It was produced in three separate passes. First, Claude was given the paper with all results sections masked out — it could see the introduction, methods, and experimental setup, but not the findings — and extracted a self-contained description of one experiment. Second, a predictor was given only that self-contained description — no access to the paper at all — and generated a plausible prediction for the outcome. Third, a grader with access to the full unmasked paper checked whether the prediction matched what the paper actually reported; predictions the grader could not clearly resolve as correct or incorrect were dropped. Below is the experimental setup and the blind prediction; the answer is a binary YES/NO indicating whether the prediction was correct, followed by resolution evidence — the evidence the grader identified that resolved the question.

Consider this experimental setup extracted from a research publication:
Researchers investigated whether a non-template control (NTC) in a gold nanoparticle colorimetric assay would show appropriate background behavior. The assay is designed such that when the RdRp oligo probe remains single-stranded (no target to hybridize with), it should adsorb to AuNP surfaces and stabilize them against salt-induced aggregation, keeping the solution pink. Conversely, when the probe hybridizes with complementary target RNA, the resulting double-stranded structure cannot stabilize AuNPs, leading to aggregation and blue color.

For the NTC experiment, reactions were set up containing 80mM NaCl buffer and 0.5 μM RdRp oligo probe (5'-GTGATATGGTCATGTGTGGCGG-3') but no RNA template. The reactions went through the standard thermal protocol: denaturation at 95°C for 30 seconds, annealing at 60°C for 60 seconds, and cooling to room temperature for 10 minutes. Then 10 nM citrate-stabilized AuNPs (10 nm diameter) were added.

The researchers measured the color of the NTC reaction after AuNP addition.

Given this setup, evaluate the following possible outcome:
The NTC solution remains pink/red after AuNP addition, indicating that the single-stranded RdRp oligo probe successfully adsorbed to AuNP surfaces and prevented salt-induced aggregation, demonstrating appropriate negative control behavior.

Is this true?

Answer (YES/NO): YES